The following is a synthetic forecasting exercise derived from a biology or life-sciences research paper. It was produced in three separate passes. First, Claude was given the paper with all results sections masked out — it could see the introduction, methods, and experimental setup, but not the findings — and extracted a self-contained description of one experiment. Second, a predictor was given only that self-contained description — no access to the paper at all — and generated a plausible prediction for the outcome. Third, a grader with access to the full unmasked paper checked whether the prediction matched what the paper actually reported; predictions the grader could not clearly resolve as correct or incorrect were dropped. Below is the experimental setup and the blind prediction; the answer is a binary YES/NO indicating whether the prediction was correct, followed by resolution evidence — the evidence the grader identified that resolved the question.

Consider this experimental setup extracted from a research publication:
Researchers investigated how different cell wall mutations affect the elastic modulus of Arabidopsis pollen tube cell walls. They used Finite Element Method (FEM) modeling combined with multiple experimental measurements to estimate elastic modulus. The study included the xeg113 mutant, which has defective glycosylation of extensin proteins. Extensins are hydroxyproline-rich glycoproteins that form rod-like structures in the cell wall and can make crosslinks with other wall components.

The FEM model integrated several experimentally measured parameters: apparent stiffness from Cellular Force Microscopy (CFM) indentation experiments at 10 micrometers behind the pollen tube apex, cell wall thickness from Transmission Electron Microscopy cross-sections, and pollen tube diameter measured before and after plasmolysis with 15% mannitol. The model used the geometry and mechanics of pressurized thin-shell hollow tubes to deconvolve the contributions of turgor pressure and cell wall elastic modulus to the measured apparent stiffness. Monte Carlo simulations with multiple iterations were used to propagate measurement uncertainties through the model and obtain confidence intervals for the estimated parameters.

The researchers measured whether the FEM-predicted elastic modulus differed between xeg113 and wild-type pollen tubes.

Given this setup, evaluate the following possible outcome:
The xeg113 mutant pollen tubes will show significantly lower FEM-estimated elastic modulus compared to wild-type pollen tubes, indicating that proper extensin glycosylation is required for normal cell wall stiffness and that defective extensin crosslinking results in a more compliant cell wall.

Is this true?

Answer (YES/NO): NO